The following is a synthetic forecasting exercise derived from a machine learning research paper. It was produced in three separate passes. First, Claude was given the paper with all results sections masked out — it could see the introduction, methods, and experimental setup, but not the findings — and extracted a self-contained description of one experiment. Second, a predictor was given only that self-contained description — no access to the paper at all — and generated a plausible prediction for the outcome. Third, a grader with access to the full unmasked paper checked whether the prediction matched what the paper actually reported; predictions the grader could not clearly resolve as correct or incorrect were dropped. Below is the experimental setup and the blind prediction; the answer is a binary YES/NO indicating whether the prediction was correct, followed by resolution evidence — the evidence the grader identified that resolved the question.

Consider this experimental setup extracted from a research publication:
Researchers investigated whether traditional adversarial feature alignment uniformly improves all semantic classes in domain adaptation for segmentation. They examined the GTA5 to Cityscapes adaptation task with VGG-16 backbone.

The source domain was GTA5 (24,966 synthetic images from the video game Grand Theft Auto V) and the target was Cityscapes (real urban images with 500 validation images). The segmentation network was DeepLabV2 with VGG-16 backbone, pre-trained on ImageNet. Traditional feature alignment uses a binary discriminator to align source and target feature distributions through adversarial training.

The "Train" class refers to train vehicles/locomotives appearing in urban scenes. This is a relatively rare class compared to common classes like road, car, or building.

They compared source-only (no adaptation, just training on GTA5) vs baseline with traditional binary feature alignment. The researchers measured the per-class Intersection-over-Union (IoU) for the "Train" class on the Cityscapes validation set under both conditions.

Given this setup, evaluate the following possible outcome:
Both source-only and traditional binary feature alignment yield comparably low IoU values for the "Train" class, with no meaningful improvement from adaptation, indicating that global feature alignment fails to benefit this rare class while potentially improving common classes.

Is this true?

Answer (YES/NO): YES